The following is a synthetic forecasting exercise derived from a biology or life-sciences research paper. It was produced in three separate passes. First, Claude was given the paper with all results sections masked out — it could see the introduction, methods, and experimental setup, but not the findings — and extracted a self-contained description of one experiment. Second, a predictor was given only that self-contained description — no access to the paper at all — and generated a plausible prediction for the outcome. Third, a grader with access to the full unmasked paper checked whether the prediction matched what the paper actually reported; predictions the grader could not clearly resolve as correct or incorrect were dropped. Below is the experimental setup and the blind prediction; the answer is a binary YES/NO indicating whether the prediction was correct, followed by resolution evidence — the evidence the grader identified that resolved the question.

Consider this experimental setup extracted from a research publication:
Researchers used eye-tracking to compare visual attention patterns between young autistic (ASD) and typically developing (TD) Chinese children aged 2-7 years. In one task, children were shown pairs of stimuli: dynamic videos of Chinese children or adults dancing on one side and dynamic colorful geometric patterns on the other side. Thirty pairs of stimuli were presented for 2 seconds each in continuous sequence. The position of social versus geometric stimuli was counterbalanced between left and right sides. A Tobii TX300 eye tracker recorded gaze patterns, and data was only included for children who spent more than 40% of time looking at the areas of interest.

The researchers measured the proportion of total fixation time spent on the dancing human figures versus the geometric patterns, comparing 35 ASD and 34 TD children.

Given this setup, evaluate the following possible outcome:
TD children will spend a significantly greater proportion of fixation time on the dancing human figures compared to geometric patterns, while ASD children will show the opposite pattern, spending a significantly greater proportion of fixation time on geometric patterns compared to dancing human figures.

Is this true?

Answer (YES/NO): NO